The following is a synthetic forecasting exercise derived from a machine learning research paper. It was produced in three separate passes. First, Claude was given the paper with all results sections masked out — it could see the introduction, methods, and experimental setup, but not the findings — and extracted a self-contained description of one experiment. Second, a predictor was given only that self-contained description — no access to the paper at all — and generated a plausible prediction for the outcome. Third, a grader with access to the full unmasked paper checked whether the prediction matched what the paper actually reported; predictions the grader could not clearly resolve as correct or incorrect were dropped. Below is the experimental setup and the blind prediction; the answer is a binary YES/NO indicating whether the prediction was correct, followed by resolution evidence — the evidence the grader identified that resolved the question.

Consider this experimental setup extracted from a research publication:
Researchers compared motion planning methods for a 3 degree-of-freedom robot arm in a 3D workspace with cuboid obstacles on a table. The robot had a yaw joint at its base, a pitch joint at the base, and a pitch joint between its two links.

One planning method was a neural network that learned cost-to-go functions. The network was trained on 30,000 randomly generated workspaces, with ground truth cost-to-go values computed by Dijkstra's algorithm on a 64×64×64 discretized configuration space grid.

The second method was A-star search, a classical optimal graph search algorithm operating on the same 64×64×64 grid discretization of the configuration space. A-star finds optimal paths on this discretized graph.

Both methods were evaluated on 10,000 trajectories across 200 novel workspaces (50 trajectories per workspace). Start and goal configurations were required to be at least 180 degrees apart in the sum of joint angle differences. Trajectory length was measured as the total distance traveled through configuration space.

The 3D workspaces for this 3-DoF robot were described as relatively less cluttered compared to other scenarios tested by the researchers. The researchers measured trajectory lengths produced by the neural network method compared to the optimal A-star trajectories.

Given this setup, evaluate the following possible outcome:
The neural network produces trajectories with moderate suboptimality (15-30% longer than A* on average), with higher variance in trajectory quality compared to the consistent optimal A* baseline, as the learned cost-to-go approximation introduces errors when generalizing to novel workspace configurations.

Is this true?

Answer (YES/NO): NO